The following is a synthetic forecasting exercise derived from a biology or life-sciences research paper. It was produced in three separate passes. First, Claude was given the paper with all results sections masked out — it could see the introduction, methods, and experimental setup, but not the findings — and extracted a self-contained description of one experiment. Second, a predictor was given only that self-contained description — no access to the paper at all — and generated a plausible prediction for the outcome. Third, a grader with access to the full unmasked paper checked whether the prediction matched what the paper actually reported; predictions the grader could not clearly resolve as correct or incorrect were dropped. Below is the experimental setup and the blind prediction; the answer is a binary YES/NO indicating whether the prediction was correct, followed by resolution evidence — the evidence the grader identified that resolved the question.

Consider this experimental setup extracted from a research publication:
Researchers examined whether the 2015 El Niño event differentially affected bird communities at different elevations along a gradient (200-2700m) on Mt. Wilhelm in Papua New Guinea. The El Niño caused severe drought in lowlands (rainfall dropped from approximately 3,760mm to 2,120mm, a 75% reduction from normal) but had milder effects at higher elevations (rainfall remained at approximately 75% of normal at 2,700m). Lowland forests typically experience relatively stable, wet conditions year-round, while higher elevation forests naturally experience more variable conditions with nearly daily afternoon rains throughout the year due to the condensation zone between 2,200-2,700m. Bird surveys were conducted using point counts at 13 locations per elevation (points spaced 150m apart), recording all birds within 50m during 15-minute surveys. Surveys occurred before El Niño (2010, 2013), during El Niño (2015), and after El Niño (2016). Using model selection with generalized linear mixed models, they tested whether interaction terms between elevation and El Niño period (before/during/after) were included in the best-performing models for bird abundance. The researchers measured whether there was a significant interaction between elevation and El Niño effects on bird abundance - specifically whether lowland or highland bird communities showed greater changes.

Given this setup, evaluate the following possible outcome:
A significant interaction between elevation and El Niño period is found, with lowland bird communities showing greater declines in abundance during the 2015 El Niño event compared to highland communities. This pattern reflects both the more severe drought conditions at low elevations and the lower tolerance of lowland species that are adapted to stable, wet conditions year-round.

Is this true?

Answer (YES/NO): YES